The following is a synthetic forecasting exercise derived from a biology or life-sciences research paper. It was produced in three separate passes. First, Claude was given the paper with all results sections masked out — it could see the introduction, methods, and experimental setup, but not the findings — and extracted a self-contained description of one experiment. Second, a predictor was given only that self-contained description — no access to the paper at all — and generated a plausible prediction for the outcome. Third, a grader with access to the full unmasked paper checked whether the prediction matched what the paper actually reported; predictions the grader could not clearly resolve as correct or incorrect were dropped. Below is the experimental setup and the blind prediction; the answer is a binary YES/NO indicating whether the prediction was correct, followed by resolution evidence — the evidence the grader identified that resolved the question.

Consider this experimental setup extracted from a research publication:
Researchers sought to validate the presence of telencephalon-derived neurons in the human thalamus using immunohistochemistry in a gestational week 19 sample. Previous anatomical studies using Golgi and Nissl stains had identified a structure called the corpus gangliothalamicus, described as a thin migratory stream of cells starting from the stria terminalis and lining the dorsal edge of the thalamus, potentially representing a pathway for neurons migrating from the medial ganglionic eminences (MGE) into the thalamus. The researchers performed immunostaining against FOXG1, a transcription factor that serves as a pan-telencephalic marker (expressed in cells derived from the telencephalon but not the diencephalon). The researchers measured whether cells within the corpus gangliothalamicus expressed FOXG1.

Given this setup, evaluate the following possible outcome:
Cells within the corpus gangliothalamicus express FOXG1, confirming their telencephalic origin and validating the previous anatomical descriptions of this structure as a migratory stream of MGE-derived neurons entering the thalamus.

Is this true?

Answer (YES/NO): YES